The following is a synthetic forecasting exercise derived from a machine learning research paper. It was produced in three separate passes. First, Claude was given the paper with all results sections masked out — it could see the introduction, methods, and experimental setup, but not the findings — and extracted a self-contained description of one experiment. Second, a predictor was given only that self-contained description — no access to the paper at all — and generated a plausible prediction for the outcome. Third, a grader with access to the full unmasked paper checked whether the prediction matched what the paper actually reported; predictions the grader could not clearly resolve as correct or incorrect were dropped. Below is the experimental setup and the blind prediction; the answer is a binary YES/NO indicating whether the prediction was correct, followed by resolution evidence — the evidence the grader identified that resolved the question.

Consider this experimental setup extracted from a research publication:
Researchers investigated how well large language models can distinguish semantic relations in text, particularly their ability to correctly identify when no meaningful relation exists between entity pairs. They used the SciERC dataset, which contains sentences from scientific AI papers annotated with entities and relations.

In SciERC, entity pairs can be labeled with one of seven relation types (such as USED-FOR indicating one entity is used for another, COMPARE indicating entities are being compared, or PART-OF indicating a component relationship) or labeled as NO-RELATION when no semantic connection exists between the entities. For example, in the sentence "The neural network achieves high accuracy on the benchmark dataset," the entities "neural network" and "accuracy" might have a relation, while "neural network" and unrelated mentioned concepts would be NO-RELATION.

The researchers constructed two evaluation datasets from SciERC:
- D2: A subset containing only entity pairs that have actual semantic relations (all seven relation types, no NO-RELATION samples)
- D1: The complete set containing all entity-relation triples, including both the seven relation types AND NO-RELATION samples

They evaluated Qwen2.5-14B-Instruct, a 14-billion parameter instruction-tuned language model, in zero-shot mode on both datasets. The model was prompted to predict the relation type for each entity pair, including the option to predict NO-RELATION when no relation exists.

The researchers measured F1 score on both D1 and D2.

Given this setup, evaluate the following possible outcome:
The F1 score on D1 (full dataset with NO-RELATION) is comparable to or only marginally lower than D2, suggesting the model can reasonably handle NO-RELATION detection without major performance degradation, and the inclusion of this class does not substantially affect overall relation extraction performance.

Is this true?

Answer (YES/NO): NO